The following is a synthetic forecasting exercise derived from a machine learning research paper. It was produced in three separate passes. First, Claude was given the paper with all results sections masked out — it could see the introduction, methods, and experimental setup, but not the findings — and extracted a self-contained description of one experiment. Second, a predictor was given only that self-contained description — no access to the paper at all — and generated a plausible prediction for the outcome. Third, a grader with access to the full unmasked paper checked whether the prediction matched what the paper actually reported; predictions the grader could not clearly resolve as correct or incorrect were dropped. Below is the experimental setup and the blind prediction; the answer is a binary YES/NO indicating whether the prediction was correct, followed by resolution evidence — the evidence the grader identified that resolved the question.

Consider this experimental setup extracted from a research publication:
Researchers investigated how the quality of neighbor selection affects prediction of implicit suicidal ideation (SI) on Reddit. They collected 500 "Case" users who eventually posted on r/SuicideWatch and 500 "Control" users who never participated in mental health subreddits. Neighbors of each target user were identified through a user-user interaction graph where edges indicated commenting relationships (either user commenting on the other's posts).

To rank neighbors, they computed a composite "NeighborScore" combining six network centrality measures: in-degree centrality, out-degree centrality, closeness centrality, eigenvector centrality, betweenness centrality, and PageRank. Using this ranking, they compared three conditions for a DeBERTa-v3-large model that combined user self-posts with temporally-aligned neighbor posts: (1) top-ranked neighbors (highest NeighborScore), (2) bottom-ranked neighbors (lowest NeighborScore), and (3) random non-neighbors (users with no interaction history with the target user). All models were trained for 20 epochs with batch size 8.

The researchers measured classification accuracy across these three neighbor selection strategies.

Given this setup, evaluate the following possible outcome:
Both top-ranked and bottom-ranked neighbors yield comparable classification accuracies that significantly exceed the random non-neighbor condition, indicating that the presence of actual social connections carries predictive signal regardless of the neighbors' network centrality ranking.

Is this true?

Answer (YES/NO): NO